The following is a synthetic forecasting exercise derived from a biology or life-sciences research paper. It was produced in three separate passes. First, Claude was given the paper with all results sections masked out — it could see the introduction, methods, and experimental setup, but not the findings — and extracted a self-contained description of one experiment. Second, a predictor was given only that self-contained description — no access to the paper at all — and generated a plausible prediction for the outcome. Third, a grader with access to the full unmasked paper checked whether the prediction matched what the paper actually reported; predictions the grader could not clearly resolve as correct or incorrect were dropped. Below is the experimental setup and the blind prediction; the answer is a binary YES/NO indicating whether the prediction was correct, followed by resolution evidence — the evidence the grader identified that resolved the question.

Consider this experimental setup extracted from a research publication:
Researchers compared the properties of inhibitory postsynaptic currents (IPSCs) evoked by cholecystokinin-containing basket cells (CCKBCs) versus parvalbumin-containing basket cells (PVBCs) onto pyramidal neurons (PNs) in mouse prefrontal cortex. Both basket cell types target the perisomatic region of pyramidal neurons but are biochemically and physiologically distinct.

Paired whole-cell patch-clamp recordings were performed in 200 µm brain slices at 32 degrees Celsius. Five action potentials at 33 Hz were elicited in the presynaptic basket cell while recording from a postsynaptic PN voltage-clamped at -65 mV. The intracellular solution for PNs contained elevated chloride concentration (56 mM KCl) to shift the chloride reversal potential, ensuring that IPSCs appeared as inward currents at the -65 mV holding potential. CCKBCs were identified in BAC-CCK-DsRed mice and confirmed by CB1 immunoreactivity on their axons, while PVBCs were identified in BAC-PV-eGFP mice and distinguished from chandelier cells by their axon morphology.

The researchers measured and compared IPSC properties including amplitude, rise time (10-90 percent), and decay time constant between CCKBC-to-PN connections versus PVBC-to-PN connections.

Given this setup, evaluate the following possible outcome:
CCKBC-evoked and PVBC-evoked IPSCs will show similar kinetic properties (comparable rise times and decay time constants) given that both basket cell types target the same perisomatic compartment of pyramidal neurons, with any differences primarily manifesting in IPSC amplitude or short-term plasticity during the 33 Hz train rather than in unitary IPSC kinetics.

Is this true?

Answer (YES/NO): YES